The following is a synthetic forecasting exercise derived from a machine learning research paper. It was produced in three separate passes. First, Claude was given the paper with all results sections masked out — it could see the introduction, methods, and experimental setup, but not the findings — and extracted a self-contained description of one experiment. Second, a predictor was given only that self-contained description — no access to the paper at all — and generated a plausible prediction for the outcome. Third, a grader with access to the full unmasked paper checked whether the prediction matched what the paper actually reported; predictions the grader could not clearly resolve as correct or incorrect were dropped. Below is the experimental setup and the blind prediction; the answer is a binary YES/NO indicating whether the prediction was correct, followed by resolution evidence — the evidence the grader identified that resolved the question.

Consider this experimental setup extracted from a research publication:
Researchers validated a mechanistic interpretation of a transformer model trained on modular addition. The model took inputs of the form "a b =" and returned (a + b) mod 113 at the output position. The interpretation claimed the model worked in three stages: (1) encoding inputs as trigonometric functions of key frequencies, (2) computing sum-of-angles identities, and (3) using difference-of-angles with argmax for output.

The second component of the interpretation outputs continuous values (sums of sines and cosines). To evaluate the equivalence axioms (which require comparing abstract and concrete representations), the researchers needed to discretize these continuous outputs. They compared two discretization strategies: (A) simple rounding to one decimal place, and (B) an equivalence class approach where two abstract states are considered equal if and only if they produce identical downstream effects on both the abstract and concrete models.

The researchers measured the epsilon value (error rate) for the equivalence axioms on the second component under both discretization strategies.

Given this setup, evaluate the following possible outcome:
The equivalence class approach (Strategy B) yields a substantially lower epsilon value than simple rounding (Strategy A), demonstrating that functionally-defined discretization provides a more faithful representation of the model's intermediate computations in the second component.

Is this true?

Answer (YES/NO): YES